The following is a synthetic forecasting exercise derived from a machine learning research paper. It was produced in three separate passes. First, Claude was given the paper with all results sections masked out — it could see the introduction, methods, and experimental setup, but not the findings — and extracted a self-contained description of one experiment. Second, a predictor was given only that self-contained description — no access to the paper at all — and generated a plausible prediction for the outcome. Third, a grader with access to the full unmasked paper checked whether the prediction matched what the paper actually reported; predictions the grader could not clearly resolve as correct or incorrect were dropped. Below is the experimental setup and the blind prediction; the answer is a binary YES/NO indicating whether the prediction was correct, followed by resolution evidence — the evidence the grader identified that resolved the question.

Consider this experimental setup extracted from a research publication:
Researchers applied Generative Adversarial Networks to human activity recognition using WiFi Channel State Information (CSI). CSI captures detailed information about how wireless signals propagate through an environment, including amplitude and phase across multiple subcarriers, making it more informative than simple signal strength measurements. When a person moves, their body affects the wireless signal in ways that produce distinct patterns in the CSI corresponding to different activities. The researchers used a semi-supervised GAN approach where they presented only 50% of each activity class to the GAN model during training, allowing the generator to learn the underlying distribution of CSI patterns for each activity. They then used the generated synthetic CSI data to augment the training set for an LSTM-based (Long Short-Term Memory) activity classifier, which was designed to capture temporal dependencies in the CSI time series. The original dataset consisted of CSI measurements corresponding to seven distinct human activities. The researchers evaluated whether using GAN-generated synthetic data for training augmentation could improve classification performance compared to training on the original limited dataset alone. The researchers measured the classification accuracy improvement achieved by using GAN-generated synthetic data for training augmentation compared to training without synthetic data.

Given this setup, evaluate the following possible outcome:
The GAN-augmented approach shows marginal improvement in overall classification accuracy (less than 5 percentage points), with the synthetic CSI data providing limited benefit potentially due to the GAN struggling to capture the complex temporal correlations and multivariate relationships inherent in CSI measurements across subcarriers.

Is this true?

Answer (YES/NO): YES